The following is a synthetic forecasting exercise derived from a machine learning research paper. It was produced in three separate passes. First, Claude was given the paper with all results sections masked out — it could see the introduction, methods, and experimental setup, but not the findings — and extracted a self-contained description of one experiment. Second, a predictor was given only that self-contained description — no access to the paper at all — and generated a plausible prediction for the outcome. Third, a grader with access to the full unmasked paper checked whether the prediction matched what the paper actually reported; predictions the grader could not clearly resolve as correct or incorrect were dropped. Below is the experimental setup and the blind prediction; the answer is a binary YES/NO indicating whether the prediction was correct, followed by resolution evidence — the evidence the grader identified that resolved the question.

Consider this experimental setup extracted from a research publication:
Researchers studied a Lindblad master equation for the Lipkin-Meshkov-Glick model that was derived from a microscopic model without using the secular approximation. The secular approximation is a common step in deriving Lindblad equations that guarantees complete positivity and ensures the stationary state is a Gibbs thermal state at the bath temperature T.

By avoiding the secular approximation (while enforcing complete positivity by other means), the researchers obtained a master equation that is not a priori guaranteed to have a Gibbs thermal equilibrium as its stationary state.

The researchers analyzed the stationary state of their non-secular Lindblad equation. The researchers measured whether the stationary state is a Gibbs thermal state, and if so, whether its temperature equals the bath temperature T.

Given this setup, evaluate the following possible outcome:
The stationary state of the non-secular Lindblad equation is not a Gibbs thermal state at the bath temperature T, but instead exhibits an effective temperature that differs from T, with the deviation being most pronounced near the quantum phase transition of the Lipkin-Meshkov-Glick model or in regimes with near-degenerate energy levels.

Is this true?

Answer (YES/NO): NO